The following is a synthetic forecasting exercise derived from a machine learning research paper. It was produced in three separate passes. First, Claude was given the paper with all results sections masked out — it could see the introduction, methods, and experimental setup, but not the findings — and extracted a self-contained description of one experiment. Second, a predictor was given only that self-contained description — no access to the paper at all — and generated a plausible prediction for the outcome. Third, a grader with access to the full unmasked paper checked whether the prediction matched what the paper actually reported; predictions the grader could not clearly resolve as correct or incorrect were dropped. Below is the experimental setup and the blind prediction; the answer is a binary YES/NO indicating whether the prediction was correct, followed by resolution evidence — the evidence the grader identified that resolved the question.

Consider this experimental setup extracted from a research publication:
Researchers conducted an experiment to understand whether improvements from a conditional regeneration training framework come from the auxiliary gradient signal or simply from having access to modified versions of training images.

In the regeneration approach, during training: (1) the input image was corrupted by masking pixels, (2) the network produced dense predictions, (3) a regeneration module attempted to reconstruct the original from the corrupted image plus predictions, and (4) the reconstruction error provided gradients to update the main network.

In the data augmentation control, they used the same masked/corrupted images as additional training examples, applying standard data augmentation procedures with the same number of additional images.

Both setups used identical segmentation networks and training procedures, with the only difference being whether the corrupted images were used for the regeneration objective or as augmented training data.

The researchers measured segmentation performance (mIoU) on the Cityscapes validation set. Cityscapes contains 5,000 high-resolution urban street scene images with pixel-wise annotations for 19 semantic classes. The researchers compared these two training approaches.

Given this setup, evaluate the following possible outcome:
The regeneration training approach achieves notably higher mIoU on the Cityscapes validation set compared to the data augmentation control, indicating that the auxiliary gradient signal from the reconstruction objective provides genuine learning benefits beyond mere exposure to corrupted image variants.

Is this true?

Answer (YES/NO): YES